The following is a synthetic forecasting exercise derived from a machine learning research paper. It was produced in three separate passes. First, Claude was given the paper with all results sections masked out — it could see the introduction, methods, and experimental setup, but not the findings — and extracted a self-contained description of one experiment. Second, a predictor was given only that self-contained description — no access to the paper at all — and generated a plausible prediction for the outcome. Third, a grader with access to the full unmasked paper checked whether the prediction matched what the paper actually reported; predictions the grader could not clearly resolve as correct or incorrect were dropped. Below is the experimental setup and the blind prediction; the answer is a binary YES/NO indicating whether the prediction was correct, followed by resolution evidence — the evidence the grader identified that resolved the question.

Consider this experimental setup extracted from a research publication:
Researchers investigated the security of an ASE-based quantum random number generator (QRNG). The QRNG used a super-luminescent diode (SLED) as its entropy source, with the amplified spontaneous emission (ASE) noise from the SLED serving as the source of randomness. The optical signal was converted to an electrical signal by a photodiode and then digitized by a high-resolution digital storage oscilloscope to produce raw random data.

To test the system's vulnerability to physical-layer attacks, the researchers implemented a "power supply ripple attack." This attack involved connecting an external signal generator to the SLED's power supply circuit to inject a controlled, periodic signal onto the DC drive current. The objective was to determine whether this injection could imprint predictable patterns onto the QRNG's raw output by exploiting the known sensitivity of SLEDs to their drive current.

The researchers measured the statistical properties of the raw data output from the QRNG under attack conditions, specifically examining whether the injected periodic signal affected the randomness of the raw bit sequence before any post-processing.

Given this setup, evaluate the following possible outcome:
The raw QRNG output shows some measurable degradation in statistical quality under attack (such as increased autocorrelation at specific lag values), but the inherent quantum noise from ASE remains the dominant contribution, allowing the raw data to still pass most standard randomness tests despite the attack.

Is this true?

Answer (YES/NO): NO